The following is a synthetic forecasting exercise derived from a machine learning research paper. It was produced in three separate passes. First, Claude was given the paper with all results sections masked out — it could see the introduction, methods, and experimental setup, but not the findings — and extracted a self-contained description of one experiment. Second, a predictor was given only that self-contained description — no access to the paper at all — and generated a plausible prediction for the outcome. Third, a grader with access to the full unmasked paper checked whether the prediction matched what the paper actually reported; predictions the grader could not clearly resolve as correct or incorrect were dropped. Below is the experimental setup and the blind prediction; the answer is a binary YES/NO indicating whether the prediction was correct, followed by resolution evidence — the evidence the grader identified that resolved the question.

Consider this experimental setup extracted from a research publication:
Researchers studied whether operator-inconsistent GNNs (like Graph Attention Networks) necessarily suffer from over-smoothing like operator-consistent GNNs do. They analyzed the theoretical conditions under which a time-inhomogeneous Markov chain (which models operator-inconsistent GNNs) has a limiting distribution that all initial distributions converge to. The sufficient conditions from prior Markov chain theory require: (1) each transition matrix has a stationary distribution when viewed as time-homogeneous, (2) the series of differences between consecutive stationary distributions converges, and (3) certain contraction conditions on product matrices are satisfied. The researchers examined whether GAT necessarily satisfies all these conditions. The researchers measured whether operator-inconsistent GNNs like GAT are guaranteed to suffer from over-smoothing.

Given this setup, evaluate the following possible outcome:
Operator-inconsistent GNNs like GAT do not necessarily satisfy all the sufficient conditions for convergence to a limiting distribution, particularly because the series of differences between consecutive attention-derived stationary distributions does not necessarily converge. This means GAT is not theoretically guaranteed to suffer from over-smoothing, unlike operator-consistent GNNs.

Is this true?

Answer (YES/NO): YES